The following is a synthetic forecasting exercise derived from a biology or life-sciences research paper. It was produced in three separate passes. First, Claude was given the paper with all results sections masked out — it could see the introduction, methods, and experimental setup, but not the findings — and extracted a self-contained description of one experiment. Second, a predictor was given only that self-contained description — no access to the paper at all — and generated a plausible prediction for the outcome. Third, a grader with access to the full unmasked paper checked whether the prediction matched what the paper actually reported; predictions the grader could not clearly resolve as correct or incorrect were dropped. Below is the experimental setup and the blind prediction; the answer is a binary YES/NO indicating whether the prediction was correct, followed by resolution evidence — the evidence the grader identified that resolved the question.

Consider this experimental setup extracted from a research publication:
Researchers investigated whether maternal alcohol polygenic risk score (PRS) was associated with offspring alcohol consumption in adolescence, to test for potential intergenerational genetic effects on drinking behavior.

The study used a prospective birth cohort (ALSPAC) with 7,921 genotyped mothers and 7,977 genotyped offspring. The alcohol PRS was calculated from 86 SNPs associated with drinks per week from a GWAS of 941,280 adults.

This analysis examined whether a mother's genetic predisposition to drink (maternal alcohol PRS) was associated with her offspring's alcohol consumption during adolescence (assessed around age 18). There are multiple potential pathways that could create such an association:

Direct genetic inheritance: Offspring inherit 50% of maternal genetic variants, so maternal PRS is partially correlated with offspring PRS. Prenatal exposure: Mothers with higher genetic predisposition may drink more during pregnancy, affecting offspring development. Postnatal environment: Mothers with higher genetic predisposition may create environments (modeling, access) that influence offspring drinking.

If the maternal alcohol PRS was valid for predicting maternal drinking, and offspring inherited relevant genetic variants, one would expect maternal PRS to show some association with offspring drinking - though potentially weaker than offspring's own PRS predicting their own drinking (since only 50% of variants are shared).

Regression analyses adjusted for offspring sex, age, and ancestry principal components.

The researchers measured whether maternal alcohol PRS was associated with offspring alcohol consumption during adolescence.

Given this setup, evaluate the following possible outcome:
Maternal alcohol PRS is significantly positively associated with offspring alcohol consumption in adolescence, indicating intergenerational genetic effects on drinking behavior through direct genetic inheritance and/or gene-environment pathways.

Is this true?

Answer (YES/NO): YES